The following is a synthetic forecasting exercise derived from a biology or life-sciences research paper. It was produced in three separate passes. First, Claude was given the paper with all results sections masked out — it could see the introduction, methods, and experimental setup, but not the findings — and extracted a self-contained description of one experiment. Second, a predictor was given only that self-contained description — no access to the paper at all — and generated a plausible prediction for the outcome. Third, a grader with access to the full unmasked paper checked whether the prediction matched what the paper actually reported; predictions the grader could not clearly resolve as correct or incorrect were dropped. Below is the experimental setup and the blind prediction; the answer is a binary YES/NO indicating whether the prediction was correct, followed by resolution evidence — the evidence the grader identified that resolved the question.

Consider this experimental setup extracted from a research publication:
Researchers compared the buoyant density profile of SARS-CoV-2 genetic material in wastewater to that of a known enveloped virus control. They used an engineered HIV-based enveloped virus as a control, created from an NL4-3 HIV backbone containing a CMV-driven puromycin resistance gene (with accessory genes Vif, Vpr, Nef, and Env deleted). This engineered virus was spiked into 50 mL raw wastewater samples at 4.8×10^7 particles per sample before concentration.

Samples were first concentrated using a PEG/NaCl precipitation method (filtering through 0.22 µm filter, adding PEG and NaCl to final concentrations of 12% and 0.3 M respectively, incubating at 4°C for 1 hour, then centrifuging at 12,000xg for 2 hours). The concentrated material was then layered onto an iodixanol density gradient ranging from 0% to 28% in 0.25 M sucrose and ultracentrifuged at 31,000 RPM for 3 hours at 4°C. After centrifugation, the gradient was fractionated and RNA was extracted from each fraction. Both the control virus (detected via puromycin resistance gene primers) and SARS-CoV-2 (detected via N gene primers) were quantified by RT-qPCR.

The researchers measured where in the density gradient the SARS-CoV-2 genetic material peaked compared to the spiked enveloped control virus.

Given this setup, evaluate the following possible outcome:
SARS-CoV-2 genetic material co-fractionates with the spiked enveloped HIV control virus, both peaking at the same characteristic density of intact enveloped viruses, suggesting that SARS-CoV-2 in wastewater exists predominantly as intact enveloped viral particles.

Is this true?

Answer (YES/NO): YES